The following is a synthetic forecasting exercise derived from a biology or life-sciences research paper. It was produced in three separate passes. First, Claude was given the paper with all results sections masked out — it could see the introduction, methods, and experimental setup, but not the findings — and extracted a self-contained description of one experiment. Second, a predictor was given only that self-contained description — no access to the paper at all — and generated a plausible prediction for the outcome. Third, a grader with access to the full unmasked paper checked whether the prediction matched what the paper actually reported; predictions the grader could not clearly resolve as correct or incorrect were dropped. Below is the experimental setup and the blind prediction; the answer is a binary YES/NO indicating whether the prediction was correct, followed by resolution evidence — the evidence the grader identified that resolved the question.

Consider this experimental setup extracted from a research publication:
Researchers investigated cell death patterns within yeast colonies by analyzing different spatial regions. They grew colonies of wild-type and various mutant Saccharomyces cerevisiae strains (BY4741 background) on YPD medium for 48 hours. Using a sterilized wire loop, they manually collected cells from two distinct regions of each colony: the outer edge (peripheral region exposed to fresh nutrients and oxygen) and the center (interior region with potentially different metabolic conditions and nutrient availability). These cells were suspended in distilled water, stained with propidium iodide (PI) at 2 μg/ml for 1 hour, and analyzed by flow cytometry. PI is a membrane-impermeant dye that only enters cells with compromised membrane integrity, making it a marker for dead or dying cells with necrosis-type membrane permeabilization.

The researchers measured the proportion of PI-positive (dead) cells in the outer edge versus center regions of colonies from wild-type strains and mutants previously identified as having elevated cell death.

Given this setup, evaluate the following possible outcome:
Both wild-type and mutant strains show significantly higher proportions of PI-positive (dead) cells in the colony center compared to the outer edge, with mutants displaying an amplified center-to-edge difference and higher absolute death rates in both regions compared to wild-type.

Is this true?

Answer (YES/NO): NO